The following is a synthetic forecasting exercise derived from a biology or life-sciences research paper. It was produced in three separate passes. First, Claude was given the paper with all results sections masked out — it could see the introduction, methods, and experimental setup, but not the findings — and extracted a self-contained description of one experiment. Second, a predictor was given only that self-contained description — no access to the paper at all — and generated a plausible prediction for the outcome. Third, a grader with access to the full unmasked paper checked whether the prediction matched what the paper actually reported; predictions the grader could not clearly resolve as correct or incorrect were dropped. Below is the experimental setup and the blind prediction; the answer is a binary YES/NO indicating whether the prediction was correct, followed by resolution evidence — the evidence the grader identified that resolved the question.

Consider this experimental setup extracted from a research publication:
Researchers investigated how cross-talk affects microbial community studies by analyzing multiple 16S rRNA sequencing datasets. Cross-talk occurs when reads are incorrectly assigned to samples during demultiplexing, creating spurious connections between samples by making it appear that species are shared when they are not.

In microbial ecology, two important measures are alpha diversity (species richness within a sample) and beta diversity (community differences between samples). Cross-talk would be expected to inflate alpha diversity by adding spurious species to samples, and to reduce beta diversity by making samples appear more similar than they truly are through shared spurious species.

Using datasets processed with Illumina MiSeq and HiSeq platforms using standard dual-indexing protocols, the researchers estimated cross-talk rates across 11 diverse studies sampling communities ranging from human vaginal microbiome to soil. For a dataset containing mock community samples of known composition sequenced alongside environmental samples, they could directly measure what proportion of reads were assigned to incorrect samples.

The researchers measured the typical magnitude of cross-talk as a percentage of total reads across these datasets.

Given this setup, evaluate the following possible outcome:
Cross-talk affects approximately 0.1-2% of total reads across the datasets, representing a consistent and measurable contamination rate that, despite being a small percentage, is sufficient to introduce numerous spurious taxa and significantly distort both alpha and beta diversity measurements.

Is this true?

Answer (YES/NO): YES